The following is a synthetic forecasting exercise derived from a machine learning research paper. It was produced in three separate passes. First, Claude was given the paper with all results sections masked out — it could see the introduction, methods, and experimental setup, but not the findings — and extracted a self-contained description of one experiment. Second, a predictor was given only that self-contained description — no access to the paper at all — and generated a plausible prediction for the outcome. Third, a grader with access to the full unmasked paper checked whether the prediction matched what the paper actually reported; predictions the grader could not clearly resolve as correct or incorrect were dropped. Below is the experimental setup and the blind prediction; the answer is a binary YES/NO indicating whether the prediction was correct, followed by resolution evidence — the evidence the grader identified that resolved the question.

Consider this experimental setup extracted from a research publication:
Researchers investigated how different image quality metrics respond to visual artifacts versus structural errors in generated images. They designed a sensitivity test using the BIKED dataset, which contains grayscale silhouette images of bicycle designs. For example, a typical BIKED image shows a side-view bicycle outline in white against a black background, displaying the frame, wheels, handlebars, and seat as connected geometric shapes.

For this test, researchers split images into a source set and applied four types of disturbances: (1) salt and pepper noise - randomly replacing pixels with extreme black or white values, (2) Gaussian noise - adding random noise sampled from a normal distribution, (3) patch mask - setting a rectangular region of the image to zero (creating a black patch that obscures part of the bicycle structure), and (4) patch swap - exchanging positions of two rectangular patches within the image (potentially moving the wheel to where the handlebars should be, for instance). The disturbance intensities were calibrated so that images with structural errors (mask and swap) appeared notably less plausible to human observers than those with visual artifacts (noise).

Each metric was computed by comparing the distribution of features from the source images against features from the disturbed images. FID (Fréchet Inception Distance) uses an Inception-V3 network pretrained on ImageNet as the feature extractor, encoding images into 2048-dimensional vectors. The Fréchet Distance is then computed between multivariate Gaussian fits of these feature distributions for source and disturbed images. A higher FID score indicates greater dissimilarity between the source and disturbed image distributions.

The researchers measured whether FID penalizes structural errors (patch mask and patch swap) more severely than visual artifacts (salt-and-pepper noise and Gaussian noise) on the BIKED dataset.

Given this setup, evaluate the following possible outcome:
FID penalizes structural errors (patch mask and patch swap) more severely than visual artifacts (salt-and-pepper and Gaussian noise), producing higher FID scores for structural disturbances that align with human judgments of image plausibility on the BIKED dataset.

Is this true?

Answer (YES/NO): NO